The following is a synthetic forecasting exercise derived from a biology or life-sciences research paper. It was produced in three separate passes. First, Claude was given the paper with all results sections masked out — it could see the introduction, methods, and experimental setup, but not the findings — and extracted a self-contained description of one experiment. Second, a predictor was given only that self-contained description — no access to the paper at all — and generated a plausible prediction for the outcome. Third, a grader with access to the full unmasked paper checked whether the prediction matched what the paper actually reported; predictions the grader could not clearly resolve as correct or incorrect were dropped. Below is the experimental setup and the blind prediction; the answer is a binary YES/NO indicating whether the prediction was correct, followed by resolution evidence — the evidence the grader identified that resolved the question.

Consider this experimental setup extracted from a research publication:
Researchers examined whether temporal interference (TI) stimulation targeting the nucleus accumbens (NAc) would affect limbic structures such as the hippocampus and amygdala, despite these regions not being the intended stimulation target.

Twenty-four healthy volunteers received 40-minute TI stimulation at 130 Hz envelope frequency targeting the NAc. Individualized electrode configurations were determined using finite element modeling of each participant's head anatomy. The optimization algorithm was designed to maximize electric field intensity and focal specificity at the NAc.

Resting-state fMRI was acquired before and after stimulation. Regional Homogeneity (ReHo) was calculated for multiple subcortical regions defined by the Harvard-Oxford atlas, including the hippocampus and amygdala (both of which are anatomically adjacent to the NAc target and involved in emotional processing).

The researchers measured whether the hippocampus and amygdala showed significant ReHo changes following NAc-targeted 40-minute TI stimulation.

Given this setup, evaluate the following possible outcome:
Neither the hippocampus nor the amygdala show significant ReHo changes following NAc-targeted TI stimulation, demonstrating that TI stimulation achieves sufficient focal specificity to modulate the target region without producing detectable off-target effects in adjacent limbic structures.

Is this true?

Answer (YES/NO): YES